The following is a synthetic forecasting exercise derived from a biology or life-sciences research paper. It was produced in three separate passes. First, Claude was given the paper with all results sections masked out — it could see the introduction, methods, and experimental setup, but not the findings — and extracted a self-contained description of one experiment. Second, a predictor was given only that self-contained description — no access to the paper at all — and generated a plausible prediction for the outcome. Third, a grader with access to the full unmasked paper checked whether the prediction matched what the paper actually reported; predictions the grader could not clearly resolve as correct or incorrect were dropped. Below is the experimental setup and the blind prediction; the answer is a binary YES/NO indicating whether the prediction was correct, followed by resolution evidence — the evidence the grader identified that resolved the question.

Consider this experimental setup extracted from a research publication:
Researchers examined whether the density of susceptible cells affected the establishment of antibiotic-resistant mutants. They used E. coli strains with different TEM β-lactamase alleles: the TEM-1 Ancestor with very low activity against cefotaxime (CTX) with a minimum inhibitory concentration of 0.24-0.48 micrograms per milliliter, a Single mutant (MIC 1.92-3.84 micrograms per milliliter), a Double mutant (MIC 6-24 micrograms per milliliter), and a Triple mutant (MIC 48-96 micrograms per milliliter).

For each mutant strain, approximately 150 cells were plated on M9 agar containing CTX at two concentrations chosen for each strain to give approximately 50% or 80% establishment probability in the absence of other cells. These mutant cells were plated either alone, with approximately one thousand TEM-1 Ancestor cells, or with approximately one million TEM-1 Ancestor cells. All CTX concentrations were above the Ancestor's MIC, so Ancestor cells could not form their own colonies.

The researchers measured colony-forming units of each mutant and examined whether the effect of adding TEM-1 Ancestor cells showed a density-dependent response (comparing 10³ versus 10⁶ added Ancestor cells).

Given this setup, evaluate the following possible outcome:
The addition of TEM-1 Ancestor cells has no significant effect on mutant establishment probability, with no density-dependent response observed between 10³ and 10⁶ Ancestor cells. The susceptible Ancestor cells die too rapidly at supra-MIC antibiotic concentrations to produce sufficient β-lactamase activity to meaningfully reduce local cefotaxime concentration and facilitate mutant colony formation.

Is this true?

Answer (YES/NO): NO